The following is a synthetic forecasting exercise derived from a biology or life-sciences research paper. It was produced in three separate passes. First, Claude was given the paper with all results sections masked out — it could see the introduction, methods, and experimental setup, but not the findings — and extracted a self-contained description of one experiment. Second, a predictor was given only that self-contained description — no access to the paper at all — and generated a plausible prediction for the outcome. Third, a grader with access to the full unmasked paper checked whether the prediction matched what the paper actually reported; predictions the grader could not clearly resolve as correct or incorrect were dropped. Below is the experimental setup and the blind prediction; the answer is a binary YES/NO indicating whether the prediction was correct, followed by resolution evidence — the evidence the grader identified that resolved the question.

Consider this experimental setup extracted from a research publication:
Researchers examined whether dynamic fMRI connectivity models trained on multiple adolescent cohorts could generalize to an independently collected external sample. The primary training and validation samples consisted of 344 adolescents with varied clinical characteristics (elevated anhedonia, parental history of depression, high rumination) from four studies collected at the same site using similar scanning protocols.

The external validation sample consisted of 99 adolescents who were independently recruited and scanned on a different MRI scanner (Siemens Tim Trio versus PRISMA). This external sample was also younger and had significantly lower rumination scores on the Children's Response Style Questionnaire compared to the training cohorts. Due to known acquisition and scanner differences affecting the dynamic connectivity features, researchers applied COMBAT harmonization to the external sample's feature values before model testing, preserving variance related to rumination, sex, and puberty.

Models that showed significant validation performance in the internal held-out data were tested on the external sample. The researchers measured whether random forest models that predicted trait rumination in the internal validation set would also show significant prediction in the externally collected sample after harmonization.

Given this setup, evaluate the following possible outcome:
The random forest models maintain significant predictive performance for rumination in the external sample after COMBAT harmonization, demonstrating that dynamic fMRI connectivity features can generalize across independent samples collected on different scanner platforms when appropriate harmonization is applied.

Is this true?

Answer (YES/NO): NO